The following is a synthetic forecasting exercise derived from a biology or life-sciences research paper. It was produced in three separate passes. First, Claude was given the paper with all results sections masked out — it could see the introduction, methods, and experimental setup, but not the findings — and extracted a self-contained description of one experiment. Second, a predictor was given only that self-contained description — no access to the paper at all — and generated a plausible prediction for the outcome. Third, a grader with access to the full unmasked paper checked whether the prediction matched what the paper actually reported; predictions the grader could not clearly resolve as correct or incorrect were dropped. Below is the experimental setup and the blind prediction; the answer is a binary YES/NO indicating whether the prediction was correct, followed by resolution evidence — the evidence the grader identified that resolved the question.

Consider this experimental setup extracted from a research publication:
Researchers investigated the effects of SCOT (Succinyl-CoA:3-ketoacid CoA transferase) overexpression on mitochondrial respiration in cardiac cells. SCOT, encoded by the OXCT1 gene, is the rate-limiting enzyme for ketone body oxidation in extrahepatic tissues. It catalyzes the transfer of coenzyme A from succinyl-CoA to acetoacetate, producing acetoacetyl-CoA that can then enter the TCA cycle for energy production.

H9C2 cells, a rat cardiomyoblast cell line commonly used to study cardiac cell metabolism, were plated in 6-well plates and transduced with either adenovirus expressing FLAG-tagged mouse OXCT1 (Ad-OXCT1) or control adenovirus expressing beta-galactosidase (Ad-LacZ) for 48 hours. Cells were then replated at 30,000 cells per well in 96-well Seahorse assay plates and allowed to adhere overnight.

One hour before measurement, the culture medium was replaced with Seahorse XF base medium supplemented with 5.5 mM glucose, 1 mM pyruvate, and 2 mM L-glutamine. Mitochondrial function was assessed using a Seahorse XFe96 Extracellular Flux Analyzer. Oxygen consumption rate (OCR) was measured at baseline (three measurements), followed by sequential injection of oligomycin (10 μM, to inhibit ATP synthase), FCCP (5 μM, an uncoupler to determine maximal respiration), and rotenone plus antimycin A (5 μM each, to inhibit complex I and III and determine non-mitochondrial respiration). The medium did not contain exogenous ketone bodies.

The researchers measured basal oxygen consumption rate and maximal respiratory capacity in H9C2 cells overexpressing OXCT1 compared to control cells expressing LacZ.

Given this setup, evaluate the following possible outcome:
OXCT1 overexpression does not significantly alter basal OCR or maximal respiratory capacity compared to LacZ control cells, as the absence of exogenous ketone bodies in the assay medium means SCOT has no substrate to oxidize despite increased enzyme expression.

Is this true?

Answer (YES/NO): NO